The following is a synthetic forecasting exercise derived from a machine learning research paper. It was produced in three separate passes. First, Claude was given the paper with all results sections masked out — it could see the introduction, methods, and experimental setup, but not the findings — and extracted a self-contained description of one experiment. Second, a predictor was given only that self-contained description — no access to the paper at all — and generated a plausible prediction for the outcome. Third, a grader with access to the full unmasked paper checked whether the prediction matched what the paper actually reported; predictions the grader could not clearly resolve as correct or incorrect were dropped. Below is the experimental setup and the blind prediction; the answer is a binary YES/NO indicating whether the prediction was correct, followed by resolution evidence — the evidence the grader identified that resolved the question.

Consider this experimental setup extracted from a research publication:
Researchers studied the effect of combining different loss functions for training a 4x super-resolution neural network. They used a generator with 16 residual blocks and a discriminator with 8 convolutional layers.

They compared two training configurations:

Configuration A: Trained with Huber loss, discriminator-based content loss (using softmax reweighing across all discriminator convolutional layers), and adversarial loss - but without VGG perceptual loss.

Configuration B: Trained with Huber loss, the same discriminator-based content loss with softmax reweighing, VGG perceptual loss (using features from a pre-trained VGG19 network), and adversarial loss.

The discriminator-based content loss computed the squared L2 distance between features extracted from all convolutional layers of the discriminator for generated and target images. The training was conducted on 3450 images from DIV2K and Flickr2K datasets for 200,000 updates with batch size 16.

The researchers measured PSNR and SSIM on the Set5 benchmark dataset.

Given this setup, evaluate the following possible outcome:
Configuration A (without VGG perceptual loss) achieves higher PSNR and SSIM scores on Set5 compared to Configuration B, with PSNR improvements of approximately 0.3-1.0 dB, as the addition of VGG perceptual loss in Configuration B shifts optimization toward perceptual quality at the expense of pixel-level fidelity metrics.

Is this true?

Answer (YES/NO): YES